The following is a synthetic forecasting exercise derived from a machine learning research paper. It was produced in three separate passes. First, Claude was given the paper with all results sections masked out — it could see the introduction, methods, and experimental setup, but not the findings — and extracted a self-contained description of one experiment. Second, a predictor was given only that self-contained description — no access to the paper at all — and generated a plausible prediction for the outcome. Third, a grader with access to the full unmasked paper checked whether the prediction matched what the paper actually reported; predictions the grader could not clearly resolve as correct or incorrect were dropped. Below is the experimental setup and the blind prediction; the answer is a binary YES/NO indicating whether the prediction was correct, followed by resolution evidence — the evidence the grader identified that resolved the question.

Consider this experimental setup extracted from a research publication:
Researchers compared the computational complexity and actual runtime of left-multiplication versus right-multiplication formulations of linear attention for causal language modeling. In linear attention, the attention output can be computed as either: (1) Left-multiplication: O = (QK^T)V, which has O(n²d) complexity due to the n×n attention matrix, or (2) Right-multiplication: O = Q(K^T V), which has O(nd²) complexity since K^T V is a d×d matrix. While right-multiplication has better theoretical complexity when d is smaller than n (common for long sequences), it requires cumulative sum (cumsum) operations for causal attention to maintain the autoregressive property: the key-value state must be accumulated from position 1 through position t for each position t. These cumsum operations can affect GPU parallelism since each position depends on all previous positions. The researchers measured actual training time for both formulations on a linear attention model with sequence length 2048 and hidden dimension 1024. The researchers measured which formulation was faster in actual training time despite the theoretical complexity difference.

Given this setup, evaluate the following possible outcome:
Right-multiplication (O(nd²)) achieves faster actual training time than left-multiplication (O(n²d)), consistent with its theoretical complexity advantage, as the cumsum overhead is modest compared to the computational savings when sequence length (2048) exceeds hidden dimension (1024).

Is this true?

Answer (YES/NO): NO